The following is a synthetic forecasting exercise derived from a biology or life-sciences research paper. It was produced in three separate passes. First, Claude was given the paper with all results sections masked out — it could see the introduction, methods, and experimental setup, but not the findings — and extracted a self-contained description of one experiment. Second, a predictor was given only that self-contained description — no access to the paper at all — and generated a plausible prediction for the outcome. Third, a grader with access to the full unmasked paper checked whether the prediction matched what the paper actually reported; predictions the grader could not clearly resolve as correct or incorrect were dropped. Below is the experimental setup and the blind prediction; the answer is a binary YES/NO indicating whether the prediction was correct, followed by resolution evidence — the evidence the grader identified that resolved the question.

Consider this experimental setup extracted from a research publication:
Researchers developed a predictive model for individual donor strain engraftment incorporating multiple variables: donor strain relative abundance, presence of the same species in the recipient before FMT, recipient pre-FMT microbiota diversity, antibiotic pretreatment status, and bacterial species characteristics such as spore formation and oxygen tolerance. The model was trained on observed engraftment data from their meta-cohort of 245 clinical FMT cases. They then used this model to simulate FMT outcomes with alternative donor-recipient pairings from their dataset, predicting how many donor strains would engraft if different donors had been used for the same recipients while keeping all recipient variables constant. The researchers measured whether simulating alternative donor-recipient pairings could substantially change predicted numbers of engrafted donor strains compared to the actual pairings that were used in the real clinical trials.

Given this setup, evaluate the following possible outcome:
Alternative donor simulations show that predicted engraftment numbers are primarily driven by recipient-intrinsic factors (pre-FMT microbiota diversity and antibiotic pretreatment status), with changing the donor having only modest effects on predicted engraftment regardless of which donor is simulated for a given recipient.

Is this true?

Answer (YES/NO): NO